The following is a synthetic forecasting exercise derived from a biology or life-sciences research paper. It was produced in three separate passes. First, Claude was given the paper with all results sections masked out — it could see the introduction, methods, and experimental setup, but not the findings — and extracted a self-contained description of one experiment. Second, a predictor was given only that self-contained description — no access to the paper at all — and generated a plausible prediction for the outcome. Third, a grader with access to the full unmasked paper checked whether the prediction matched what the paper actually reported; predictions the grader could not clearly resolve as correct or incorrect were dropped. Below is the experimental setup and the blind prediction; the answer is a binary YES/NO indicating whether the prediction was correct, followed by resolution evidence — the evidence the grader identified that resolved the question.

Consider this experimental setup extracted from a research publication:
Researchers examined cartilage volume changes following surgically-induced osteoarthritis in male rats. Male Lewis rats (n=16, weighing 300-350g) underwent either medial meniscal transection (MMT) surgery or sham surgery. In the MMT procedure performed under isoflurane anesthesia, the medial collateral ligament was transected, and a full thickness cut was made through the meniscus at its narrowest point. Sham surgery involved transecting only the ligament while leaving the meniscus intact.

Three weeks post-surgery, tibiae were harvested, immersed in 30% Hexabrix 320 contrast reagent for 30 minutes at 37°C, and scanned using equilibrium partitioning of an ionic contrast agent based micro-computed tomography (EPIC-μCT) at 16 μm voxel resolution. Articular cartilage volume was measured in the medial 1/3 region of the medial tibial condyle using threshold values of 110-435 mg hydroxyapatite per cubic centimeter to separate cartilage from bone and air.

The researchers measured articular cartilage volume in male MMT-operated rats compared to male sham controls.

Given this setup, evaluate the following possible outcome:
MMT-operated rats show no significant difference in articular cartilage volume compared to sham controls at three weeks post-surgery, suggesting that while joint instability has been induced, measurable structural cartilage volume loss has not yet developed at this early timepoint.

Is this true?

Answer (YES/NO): NO